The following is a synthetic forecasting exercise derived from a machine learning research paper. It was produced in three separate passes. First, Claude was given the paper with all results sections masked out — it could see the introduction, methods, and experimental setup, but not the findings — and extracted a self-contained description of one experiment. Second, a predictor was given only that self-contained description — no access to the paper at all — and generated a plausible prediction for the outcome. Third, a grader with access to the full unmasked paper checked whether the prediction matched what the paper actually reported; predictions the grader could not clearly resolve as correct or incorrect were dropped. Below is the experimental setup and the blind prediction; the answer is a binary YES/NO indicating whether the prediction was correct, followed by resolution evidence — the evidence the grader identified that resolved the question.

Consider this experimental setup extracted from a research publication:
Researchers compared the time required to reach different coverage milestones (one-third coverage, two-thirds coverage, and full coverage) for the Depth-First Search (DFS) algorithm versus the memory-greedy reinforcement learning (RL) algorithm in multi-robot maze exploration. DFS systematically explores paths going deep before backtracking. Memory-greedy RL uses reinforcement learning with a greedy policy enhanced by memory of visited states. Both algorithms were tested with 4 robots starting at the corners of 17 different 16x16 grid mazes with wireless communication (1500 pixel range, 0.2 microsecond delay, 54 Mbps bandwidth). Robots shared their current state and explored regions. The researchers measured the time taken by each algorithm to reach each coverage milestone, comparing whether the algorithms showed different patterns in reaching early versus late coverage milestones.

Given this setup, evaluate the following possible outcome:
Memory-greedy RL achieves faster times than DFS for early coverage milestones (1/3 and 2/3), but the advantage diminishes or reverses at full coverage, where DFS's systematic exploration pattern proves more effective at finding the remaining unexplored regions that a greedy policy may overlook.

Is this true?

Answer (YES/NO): NO